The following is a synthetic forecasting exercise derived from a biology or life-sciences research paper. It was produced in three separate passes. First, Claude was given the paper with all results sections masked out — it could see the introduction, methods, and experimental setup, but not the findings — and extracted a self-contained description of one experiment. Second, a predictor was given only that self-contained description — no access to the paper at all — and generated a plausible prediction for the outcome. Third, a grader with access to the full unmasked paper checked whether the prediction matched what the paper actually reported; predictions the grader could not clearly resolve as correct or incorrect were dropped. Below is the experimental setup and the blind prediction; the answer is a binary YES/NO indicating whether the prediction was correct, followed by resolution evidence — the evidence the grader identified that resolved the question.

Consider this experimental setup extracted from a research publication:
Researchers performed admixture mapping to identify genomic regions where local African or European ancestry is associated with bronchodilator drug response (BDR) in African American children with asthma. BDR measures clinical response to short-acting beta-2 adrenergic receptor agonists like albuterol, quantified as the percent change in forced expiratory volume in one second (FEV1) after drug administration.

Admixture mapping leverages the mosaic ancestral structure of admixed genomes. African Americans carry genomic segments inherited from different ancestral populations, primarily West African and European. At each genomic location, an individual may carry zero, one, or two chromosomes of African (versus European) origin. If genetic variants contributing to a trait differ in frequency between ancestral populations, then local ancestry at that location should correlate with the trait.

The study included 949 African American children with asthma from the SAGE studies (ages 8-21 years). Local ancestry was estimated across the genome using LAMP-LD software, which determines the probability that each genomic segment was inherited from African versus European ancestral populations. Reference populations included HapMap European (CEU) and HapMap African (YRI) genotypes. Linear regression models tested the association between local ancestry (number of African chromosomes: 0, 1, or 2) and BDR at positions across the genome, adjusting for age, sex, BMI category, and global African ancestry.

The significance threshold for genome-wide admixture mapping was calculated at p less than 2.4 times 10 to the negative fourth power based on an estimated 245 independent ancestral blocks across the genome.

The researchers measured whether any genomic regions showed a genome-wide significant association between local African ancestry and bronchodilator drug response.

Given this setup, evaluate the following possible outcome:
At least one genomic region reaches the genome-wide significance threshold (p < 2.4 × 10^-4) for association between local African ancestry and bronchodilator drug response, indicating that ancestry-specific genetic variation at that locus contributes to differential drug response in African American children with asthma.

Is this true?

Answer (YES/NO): NO